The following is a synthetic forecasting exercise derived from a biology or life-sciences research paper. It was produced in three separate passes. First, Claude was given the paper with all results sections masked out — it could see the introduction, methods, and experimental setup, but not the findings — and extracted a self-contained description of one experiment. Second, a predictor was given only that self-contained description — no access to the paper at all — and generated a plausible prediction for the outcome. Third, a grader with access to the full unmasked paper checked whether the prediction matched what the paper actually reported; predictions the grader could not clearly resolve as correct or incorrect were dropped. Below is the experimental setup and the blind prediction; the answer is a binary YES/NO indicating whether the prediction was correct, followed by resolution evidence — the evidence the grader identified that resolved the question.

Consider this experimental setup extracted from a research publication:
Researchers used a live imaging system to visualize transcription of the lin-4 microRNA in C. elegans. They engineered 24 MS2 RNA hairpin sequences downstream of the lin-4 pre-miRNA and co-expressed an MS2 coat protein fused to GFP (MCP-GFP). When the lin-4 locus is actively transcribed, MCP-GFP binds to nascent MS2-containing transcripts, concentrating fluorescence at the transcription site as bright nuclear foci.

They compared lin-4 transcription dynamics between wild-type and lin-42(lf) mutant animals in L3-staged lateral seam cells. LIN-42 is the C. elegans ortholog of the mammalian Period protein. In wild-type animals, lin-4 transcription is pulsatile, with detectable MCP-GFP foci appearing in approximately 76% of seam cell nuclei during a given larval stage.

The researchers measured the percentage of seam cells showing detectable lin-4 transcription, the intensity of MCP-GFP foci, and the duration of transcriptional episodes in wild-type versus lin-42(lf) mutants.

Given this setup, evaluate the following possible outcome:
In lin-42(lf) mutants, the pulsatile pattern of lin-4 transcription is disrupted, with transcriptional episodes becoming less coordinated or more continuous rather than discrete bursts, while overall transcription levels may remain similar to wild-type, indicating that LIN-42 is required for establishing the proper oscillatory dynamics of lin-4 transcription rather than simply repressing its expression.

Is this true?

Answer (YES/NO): NO